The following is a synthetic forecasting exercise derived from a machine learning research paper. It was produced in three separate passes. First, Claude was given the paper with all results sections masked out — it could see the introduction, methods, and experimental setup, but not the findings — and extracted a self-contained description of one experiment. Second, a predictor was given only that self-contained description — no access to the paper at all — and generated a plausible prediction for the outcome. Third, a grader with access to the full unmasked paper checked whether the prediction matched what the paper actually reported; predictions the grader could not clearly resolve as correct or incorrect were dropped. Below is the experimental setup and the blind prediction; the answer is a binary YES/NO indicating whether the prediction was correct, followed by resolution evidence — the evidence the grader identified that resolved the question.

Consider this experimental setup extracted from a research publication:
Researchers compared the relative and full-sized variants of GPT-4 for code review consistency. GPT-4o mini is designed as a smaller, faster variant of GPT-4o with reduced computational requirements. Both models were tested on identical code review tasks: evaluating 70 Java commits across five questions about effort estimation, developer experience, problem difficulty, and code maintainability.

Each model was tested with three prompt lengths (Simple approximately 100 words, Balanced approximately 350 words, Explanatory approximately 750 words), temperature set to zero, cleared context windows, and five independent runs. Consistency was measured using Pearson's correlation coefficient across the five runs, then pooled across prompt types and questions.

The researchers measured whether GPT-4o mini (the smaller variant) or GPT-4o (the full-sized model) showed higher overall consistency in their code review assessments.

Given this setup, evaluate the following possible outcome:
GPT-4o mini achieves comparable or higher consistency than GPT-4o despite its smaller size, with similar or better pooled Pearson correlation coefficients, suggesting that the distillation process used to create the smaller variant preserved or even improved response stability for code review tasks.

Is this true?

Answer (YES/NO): YES